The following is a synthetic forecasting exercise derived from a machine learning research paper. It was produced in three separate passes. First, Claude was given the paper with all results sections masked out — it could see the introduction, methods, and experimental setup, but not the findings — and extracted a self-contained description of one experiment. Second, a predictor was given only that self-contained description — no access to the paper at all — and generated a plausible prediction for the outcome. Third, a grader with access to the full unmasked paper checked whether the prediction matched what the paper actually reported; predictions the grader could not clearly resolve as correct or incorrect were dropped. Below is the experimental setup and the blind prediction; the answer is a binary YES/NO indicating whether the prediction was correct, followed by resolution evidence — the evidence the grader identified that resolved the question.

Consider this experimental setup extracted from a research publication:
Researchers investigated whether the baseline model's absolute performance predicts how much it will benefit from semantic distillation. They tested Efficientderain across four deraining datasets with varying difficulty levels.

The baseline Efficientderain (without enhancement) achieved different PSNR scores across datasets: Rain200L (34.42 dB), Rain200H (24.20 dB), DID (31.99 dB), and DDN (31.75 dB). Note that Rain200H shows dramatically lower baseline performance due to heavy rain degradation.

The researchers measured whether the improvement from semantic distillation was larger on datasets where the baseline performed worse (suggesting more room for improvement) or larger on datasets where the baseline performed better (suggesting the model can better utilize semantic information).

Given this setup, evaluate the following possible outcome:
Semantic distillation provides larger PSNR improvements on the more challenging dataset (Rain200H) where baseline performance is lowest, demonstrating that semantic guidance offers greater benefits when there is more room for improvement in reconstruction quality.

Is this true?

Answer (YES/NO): NO